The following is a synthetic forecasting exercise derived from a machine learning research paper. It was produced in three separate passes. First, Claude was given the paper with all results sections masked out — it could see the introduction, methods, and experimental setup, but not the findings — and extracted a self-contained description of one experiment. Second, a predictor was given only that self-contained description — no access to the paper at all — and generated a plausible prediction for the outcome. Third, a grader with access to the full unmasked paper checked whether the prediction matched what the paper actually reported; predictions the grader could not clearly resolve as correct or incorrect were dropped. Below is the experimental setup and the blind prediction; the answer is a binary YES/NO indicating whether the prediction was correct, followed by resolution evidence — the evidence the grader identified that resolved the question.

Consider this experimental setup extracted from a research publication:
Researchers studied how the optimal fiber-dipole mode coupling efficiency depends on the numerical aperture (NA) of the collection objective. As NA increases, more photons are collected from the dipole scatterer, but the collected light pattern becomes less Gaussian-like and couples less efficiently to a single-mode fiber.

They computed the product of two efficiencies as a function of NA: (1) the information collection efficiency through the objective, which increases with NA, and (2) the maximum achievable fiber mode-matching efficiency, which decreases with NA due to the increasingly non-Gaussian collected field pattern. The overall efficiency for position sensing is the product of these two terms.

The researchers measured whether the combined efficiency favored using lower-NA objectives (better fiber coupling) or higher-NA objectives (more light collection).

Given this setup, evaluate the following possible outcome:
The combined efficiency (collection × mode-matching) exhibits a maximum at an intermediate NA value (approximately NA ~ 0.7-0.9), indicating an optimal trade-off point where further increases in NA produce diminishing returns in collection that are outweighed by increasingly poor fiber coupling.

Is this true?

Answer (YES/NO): NO